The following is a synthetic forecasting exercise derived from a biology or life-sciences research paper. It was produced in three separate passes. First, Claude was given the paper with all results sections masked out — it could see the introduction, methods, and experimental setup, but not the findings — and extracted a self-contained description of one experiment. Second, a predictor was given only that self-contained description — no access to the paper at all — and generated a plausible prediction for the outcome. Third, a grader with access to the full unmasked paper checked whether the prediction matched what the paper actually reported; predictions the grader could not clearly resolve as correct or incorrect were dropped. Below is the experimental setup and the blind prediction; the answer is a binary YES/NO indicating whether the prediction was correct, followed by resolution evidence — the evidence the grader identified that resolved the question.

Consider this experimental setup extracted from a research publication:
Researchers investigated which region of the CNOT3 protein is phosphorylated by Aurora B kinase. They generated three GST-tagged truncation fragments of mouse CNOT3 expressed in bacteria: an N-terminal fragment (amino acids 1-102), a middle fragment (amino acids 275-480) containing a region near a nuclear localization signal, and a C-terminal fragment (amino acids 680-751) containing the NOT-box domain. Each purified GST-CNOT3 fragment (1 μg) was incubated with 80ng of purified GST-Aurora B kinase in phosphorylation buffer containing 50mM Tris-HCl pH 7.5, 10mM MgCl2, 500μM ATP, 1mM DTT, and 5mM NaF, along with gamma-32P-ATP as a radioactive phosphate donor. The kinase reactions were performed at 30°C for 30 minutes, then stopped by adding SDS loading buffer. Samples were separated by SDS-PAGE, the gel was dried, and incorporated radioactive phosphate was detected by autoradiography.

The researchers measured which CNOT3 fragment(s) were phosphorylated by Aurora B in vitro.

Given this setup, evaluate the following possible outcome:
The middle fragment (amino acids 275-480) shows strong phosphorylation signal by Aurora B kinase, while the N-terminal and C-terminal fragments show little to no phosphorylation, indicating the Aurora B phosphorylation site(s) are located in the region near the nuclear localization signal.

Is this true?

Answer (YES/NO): YES